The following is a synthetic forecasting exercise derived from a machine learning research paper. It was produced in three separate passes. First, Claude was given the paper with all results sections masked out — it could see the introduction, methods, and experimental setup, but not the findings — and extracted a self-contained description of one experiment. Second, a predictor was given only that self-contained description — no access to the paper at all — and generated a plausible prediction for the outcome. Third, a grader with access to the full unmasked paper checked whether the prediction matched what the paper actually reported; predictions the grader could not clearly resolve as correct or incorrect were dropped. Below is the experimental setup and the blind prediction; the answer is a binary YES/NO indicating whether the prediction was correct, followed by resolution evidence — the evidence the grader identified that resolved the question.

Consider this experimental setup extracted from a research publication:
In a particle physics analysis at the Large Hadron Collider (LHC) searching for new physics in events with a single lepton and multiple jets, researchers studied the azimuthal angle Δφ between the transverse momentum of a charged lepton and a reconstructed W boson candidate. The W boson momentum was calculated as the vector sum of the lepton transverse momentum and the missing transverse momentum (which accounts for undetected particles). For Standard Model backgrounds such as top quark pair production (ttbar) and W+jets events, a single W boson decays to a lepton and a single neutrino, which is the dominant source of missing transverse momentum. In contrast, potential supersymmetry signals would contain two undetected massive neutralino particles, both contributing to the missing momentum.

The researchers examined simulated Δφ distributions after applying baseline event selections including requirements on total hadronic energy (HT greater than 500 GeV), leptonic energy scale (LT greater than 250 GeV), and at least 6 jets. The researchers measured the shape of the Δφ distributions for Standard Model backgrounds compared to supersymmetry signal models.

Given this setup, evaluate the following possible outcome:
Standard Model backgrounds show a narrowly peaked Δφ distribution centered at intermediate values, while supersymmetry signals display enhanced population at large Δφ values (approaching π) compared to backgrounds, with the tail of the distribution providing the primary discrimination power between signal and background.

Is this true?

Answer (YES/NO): NO